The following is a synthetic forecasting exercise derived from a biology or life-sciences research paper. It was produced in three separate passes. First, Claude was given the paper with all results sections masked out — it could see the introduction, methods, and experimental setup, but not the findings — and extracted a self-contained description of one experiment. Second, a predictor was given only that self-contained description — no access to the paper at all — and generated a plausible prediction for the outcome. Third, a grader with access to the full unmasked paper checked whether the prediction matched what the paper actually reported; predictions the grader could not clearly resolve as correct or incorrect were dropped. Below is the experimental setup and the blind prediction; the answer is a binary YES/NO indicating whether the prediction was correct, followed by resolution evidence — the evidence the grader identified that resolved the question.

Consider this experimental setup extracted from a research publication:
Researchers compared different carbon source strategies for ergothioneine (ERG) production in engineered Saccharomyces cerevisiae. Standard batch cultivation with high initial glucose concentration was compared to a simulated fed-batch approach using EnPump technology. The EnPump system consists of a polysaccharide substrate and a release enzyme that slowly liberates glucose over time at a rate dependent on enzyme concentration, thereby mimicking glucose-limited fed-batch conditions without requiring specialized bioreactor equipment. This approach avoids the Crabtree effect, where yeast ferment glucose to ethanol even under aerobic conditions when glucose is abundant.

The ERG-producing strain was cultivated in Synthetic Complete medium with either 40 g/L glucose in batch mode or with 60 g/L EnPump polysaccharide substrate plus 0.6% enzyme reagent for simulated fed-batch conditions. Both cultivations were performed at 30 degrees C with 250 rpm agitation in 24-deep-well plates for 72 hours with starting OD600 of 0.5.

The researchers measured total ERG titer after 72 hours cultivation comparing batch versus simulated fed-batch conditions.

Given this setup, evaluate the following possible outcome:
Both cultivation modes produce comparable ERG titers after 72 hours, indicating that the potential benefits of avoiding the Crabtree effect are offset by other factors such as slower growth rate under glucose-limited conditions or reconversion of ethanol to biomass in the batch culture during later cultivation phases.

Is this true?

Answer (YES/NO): NO